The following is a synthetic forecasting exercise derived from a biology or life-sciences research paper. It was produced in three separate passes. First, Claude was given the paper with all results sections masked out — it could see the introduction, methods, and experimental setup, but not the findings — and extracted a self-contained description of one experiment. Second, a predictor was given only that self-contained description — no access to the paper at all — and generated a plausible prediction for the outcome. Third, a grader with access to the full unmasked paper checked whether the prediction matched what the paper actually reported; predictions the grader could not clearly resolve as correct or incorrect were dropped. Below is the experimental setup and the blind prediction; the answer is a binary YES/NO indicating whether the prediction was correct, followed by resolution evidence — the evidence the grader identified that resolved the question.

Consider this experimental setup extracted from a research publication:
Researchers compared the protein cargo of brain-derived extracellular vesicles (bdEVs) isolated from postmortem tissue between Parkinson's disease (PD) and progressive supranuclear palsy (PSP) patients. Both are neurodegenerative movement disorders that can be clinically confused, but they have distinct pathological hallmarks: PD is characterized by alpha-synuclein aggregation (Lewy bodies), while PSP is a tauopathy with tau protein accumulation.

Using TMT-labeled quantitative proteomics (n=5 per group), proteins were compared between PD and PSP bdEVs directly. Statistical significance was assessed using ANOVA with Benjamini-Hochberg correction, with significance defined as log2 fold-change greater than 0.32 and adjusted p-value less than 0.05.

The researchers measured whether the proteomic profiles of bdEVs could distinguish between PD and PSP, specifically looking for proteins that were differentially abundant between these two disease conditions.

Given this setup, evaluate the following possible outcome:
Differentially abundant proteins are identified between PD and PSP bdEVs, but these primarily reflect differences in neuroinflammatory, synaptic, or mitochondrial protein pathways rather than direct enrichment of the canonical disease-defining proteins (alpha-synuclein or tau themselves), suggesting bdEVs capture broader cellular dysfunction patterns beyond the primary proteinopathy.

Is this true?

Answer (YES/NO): NO